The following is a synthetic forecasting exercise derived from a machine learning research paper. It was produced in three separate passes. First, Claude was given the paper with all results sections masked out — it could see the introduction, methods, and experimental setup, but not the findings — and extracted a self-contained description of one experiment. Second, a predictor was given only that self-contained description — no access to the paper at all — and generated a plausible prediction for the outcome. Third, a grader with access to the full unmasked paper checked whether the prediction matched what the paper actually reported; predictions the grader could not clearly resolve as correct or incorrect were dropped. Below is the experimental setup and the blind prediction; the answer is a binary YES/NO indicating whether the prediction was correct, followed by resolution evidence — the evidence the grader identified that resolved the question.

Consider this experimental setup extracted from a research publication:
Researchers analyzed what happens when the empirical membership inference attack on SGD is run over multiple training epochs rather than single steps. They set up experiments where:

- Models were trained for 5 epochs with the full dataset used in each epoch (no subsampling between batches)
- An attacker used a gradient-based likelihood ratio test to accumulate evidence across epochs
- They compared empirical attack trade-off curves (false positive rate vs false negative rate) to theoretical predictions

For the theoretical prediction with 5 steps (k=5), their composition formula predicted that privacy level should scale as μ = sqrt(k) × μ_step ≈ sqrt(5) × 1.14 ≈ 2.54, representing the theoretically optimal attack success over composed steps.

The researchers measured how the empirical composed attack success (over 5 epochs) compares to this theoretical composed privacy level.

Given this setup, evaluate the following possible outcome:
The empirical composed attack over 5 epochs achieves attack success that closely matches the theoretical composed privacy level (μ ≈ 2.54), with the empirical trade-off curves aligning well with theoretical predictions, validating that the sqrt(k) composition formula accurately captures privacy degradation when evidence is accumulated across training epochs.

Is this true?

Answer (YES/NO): NO